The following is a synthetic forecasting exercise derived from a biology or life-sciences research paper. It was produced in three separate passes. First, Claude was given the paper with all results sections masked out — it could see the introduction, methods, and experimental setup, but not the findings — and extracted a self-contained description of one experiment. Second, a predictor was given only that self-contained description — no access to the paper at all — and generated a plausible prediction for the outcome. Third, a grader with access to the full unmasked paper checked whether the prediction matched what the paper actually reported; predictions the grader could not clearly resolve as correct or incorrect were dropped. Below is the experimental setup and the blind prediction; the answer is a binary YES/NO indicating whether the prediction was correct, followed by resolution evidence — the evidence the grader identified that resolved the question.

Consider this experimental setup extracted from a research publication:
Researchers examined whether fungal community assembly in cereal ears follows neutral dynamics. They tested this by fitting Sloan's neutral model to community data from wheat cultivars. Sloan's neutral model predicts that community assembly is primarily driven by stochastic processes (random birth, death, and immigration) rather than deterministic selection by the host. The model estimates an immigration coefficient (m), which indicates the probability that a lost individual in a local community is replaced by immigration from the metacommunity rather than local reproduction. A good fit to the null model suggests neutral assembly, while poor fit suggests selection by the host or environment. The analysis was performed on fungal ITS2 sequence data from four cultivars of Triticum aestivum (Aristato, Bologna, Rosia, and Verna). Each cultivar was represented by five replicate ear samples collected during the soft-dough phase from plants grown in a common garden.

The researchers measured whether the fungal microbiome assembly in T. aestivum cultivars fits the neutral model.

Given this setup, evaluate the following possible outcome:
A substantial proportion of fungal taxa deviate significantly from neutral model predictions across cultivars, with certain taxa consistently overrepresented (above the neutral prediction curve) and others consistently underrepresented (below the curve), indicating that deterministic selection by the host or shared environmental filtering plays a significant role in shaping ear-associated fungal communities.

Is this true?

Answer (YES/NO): NO